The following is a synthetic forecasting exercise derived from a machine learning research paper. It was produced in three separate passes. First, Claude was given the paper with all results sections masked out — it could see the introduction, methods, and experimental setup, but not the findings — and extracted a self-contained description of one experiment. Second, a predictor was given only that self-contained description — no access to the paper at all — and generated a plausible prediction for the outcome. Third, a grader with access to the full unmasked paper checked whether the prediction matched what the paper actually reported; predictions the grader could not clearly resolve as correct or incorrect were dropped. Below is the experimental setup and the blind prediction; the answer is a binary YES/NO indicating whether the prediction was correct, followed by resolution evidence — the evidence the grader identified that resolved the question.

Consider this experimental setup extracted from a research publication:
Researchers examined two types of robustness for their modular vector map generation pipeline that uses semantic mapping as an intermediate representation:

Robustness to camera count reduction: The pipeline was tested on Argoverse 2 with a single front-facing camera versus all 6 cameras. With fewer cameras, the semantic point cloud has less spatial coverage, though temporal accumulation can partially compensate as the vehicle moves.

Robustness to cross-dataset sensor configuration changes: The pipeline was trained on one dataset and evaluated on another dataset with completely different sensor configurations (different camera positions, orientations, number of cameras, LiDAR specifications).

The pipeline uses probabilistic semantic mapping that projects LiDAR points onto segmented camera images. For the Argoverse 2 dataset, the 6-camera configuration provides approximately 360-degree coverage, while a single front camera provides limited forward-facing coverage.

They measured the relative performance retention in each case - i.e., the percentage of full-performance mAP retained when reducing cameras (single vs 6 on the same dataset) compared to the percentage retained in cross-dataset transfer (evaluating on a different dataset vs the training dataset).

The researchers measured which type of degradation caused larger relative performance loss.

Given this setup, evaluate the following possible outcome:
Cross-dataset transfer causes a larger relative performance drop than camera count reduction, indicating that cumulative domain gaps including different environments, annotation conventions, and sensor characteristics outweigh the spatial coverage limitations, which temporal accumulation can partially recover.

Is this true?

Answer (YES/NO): YES